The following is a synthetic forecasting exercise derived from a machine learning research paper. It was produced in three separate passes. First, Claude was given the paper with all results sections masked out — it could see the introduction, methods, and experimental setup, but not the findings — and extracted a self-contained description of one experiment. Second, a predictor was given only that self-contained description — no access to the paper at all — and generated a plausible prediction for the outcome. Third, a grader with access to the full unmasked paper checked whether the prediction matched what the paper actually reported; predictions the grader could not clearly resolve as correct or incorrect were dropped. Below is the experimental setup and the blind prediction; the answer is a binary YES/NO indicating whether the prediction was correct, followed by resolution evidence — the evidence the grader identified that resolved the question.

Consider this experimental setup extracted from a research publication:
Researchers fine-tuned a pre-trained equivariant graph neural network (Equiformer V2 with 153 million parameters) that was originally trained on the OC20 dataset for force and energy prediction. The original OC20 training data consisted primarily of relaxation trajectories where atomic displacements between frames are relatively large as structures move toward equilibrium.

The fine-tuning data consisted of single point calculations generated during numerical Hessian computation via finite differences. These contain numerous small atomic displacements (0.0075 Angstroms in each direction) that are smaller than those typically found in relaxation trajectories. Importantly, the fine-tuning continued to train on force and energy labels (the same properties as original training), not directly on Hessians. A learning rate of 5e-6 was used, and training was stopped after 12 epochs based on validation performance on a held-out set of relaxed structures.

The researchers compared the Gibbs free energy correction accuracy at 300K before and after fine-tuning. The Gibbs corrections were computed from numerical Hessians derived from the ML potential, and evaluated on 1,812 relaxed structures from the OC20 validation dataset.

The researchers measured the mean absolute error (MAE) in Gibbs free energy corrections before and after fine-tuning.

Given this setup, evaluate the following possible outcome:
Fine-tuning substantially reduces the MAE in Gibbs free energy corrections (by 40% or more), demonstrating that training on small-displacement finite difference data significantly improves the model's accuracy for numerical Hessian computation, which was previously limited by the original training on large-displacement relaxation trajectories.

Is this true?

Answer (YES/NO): NO